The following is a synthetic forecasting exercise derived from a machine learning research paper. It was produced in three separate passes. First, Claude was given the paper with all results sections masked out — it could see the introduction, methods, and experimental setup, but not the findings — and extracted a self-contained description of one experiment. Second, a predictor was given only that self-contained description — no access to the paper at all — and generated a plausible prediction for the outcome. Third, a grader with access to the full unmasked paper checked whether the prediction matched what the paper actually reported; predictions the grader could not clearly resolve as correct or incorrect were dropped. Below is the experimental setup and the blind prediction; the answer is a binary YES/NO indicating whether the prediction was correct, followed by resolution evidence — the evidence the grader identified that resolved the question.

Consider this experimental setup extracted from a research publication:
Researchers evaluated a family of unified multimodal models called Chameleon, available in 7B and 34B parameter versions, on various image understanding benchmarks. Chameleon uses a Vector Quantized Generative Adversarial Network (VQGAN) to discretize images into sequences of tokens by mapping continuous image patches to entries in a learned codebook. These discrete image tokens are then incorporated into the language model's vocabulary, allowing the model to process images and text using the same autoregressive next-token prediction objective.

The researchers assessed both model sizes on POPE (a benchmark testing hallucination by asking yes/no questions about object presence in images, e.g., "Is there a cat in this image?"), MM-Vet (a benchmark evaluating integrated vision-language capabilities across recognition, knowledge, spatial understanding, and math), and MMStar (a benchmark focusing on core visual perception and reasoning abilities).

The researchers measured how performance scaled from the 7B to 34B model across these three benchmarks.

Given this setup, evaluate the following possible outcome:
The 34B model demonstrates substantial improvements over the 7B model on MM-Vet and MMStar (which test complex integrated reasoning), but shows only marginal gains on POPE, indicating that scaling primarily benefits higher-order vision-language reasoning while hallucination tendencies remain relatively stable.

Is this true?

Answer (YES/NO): NO